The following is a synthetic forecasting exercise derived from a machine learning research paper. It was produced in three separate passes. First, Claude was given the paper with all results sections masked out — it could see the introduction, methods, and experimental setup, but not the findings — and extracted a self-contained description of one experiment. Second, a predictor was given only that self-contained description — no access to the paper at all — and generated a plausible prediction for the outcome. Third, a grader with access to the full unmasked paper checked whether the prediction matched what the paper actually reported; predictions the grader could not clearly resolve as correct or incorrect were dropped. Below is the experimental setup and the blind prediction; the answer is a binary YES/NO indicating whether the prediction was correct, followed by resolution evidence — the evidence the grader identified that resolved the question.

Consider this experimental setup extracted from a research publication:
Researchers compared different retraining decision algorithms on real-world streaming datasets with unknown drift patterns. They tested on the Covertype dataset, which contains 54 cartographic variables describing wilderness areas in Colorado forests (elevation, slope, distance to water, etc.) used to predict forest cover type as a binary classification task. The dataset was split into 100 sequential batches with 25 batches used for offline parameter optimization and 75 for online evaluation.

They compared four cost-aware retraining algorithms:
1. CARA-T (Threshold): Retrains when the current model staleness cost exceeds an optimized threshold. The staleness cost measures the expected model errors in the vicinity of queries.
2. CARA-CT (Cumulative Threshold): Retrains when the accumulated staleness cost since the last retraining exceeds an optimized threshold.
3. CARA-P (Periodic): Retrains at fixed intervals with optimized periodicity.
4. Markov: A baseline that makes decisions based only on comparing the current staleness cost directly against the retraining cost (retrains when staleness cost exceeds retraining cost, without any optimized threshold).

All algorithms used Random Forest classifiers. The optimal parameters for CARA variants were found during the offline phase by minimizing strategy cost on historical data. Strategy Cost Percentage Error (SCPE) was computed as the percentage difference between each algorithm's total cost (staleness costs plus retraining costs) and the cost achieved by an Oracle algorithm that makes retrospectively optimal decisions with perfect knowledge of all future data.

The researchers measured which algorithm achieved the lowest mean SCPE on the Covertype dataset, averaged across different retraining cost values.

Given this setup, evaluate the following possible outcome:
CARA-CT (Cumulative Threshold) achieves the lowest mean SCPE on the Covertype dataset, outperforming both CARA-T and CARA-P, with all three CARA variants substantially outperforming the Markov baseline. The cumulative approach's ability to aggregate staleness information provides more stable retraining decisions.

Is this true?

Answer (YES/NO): NO